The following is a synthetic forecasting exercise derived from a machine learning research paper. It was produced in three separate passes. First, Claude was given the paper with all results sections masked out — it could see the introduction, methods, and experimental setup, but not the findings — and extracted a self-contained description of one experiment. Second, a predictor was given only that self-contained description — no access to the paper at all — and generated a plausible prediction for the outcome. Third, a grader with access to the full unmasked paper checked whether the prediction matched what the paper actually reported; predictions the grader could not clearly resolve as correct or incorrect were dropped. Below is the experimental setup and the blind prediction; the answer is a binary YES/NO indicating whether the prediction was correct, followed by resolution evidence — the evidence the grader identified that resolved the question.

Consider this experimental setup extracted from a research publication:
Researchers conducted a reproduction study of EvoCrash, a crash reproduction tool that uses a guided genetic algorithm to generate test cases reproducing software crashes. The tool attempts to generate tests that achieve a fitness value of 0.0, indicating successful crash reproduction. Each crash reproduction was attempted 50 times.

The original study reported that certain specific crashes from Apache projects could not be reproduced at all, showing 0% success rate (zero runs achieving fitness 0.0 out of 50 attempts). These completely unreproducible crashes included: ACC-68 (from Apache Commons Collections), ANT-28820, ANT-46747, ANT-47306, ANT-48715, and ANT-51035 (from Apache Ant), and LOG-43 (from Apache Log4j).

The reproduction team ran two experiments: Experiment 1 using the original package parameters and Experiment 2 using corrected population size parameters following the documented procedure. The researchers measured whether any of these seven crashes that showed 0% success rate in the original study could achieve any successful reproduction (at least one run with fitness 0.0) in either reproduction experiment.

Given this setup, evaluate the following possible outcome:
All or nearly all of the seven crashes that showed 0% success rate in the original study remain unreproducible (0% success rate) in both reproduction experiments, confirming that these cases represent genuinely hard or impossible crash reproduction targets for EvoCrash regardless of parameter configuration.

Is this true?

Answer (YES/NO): YES